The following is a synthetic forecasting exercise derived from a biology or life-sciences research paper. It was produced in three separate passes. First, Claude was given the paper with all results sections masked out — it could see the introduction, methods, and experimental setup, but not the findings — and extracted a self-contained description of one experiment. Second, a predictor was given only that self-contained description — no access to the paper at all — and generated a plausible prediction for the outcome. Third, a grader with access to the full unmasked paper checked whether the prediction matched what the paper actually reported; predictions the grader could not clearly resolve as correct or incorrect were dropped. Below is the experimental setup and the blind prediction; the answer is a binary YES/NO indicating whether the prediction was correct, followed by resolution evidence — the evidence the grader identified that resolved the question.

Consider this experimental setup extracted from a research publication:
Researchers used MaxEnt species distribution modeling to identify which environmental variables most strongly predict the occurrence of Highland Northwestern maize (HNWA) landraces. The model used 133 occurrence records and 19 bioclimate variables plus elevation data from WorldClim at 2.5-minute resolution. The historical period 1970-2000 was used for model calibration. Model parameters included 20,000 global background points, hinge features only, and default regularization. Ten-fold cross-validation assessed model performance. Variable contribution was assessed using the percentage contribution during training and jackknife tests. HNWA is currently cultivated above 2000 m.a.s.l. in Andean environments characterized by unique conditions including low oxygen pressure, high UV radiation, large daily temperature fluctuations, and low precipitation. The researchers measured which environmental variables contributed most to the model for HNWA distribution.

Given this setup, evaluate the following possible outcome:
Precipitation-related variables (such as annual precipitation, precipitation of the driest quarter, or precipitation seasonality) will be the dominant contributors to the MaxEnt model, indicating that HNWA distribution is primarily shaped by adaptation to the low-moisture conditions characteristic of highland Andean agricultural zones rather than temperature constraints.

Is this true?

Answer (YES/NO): NO